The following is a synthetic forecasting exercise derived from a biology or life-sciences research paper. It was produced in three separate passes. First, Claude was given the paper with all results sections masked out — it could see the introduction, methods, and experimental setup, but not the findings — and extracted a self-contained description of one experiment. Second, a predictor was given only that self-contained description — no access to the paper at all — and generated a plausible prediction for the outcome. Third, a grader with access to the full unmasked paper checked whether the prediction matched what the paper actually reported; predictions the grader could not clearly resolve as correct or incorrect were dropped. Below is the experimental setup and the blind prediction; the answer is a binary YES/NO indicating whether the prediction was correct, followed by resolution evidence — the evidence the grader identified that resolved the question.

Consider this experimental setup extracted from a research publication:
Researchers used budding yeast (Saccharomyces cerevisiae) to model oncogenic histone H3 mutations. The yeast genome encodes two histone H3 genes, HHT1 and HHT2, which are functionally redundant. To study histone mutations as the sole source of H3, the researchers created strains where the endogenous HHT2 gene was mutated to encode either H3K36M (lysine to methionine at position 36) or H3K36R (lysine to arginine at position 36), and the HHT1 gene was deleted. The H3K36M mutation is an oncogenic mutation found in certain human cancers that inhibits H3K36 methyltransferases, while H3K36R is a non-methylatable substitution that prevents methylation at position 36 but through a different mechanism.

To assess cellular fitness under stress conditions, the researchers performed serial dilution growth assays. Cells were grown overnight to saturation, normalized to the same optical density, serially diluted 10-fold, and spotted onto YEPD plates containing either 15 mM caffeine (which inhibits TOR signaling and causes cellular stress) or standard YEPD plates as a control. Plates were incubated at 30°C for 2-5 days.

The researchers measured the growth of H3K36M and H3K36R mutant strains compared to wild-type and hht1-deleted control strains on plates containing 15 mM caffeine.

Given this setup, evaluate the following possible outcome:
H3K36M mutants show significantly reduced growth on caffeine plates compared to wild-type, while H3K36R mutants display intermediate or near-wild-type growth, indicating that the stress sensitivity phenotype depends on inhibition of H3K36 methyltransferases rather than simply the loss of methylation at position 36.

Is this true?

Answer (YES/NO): NO